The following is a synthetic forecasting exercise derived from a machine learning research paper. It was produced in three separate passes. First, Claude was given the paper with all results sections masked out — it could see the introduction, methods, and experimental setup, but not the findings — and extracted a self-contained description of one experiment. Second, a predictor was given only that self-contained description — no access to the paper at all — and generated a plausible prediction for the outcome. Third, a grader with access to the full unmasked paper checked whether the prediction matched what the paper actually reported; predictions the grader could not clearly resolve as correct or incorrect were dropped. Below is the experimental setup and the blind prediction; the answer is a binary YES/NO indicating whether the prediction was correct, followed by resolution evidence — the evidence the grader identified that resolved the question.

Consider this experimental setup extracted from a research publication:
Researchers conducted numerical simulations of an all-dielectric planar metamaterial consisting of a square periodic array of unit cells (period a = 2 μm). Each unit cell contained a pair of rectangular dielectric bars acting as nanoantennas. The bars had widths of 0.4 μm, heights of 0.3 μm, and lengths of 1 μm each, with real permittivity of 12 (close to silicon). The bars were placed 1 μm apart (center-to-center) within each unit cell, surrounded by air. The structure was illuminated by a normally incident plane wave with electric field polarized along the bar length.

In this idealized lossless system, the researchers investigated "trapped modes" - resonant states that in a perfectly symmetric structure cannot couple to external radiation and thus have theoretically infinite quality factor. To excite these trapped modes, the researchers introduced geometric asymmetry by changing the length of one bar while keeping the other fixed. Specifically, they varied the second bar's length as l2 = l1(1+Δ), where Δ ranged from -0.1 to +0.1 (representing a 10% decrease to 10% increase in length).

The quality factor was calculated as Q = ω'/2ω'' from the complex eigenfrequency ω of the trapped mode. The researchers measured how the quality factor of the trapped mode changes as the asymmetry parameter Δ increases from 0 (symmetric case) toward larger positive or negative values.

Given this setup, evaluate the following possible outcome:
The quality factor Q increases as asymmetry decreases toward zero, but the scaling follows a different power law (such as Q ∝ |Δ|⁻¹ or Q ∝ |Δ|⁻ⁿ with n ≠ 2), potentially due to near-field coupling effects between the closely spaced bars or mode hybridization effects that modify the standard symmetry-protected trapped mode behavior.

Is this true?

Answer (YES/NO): NO